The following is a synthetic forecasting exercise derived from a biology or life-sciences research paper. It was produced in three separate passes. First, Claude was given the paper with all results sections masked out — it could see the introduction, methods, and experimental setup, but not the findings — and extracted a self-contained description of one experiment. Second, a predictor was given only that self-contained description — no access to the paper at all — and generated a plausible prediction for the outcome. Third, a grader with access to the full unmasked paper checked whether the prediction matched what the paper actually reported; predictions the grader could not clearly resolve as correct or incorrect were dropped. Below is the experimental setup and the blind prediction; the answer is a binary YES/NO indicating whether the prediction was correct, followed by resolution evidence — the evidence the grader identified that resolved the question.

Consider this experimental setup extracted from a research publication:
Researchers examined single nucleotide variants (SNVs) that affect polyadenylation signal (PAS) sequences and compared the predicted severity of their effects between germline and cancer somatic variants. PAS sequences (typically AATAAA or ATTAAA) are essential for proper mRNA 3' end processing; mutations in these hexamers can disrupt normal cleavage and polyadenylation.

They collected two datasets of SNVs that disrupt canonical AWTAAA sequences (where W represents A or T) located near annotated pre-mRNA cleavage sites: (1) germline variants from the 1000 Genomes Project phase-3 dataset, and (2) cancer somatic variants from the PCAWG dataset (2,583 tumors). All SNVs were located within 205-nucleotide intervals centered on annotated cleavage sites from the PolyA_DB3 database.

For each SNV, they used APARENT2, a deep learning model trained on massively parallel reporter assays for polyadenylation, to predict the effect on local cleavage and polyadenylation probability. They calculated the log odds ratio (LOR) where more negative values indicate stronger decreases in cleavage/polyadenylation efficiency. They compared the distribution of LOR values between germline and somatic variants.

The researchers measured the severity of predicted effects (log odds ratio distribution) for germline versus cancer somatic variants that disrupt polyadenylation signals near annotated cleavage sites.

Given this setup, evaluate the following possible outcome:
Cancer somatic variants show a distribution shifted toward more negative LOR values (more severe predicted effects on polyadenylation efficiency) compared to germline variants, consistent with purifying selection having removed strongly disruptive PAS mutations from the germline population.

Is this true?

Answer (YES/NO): YES